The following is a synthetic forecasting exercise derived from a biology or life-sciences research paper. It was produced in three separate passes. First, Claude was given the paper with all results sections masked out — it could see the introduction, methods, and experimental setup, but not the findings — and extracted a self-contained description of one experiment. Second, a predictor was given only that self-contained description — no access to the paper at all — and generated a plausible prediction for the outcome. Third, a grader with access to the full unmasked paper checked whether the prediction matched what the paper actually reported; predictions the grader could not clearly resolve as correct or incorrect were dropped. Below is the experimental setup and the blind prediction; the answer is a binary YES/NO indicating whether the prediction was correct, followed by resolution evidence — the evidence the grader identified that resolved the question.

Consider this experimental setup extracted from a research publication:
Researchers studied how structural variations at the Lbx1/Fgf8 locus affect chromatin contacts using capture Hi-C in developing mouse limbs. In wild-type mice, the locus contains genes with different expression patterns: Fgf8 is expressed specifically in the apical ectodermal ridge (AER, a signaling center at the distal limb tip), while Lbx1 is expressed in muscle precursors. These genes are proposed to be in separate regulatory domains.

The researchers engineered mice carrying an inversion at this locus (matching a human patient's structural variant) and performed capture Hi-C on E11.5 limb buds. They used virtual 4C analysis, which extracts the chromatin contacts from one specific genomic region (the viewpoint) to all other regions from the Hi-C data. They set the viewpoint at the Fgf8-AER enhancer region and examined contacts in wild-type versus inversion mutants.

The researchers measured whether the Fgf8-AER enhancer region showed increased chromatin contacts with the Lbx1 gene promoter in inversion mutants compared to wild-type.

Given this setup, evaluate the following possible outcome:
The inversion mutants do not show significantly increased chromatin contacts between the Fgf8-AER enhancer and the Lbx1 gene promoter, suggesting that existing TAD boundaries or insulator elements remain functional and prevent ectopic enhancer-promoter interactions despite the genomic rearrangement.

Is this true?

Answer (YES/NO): NO